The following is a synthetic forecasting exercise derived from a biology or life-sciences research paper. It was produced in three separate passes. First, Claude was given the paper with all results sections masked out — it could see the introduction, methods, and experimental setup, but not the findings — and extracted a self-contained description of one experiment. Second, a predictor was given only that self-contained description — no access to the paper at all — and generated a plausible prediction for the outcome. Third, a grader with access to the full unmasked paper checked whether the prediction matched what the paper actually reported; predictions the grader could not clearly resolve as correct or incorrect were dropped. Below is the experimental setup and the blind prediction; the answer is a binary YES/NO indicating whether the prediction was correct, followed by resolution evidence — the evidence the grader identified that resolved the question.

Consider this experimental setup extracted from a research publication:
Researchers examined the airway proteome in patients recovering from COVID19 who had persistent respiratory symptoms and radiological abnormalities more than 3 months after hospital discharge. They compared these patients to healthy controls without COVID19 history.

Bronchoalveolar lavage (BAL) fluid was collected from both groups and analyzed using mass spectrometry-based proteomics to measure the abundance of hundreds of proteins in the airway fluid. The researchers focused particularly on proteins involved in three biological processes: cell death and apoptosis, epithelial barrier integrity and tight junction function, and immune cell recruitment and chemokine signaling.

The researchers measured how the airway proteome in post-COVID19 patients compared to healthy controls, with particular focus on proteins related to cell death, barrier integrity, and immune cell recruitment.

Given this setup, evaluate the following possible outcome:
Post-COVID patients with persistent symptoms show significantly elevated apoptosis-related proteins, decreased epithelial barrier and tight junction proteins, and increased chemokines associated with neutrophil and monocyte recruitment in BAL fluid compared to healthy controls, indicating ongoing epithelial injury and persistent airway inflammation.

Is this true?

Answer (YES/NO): NO